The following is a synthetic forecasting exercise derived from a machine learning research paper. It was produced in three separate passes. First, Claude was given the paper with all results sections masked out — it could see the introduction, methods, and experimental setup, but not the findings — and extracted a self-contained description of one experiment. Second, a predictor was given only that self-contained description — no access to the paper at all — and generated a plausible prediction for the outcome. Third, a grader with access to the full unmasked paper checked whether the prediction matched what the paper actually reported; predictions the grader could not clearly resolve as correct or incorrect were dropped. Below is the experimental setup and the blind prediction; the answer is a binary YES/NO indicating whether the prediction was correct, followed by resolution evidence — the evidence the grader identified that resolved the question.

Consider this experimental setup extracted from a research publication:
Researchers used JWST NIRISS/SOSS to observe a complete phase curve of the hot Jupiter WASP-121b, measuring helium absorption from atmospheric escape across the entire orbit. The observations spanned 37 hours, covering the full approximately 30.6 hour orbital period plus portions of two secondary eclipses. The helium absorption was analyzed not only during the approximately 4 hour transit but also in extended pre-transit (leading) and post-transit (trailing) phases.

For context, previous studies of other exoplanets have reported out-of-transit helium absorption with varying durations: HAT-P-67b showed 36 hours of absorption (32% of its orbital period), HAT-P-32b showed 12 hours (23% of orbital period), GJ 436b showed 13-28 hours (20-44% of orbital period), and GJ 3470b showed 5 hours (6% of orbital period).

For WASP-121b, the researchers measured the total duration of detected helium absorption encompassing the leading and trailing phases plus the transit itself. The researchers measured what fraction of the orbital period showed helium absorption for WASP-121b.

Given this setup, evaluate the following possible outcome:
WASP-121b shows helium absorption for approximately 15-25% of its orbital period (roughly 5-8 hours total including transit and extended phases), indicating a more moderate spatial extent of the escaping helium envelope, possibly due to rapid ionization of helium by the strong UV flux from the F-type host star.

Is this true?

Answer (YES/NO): NO